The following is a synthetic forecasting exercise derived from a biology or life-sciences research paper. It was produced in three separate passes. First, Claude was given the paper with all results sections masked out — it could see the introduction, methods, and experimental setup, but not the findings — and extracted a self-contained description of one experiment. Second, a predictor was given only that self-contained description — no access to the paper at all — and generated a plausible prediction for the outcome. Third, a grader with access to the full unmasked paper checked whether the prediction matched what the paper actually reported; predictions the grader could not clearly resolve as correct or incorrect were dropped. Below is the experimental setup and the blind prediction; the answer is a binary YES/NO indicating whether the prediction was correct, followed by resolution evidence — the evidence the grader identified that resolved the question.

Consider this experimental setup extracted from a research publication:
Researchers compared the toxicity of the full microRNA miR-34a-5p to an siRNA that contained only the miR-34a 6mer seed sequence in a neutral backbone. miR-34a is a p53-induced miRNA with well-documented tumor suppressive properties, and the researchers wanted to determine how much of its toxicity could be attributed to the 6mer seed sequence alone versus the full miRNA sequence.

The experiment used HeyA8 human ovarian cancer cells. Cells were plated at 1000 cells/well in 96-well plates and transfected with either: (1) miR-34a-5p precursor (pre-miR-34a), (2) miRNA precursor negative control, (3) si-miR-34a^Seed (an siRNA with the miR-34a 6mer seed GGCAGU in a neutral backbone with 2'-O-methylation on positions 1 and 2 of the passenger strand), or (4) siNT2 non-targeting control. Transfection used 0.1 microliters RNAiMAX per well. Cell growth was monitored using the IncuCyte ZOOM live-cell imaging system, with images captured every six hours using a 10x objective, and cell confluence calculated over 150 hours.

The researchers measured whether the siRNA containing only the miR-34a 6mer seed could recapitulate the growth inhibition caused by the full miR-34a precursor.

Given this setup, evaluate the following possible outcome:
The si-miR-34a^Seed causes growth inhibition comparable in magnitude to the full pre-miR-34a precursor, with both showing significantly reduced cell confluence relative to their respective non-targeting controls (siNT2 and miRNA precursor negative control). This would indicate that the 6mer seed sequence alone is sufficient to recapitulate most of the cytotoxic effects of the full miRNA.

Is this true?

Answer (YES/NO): YES